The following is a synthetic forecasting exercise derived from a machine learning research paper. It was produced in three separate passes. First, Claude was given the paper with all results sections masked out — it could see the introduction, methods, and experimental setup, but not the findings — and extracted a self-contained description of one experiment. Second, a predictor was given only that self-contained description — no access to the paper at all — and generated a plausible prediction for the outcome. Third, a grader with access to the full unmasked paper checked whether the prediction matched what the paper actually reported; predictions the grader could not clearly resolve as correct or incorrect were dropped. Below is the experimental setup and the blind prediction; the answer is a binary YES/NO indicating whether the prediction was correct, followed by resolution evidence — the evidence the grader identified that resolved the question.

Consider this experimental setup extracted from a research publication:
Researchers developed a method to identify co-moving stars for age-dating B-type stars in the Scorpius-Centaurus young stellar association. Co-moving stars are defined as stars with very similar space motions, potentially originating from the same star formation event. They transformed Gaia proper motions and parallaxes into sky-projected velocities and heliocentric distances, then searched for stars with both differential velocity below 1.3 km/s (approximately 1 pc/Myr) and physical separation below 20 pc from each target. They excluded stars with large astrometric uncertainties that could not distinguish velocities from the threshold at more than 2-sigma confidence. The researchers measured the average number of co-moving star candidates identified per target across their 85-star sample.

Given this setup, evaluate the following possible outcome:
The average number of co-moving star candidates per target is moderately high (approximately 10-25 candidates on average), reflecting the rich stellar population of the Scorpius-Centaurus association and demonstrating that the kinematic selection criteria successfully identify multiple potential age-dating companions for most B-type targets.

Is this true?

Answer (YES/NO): NO